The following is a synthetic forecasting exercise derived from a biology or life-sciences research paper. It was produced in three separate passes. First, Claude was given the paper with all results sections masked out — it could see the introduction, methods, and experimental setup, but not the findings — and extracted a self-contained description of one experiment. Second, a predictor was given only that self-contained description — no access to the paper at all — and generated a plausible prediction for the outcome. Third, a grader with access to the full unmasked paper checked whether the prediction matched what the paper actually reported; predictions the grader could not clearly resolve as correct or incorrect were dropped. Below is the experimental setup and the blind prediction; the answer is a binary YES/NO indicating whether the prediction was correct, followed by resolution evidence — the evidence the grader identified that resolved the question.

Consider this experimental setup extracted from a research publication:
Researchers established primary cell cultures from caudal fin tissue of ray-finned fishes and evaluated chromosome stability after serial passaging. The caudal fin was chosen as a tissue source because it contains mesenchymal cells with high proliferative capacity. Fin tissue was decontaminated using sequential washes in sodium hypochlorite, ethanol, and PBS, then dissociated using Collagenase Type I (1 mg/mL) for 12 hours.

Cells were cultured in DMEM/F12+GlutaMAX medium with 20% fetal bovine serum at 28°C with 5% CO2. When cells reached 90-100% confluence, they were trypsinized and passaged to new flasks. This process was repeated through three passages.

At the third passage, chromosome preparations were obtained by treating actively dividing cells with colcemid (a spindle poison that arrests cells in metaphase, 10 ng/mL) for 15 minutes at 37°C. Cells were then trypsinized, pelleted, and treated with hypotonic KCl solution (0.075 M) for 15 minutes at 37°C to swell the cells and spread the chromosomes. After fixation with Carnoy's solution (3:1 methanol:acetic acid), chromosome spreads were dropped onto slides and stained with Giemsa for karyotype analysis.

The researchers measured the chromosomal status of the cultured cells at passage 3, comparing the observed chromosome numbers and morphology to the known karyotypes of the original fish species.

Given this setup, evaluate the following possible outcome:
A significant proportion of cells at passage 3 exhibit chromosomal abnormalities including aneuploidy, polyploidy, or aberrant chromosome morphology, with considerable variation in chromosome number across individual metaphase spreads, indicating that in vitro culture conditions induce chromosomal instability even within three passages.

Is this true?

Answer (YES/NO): NO